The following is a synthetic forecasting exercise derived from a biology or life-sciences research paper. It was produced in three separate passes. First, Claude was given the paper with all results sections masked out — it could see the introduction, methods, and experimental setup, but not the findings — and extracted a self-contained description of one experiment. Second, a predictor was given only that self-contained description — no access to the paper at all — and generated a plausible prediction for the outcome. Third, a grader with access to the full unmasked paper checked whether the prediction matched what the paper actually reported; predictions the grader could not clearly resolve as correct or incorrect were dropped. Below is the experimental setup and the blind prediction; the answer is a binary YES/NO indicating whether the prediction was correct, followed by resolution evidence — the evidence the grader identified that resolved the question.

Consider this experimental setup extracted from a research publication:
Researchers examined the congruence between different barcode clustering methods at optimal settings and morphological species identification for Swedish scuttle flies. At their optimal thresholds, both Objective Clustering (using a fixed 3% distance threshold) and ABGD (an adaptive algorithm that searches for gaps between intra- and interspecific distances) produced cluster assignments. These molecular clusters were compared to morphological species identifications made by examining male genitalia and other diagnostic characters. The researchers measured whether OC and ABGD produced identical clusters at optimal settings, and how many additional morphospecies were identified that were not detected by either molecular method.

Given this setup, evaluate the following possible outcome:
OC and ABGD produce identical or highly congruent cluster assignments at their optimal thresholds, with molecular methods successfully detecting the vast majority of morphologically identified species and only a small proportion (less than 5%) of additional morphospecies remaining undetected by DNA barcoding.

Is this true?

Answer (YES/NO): NO